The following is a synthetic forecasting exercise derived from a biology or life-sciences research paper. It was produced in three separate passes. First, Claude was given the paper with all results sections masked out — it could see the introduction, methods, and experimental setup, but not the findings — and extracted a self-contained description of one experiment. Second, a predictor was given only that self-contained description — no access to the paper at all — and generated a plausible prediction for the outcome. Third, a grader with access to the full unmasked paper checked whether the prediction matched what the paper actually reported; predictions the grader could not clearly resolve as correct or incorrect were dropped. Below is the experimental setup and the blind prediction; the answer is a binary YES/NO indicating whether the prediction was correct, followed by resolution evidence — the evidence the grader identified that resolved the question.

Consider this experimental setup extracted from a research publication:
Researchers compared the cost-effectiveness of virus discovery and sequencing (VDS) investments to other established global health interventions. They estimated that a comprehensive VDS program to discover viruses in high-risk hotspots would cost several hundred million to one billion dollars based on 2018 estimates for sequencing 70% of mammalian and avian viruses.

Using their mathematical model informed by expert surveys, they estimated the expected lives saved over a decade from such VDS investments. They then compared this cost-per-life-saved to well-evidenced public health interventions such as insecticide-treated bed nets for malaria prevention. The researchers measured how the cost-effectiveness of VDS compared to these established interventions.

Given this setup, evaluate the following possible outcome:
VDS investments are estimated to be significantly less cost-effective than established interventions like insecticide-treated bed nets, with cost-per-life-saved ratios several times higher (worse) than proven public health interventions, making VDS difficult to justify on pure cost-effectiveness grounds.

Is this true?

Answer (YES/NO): NO